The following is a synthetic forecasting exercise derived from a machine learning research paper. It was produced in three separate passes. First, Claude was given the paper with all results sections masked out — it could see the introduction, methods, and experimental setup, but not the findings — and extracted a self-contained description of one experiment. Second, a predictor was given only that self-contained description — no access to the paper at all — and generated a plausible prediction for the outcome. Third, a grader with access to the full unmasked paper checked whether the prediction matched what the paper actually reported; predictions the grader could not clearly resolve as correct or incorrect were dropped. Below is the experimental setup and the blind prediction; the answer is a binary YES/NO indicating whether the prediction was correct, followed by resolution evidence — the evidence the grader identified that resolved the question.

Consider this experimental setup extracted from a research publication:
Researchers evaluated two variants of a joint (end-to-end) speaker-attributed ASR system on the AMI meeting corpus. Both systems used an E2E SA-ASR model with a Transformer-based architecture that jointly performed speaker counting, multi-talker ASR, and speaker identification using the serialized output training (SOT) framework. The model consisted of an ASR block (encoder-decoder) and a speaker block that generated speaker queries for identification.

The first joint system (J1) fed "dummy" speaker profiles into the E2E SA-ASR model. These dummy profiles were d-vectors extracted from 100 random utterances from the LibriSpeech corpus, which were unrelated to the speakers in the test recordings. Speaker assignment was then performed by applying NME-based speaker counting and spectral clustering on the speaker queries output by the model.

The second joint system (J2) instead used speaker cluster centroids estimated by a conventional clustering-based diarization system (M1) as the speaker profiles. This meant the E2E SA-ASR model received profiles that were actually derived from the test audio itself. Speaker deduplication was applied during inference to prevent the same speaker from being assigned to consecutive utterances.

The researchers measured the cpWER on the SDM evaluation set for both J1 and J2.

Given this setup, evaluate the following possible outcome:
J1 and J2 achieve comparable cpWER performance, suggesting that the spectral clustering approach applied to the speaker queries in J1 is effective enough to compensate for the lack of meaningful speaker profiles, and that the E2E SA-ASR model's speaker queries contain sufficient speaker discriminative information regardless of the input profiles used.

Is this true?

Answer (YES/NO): NO